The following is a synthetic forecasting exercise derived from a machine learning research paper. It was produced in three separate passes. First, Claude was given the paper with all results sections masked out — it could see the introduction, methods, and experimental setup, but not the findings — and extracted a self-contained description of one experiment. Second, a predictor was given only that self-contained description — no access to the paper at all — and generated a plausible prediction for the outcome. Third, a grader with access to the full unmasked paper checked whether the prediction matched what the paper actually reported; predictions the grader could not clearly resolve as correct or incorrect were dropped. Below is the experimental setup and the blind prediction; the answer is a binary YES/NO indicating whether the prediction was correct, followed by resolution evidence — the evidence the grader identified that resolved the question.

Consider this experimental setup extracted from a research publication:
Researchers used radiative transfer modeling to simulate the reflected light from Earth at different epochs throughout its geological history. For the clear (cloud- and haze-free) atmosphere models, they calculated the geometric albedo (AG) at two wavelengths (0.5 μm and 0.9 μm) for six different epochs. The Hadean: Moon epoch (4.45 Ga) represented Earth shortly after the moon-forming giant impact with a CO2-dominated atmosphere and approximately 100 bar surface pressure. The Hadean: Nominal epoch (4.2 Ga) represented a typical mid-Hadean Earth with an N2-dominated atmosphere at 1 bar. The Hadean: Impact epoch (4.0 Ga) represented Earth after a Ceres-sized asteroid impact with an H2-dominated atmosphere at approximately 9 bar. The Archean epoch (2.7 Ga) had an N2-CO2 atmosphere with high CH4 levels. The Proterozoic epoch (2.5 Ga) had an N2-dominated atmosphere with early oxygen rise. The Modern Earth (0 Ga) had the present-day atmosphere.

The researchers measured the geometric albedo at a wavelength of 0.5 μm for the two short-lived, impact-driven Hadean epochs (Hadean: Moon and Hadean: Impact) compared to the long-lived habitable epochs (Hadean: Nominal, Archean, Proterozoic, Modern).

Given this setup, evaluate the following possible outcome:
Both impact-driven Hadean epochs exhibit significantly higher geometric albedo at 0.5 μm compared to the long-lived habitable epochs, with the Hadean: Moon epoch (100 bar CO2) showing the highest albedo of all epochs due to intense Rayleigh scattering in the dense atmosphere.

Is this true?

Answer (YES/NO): YES